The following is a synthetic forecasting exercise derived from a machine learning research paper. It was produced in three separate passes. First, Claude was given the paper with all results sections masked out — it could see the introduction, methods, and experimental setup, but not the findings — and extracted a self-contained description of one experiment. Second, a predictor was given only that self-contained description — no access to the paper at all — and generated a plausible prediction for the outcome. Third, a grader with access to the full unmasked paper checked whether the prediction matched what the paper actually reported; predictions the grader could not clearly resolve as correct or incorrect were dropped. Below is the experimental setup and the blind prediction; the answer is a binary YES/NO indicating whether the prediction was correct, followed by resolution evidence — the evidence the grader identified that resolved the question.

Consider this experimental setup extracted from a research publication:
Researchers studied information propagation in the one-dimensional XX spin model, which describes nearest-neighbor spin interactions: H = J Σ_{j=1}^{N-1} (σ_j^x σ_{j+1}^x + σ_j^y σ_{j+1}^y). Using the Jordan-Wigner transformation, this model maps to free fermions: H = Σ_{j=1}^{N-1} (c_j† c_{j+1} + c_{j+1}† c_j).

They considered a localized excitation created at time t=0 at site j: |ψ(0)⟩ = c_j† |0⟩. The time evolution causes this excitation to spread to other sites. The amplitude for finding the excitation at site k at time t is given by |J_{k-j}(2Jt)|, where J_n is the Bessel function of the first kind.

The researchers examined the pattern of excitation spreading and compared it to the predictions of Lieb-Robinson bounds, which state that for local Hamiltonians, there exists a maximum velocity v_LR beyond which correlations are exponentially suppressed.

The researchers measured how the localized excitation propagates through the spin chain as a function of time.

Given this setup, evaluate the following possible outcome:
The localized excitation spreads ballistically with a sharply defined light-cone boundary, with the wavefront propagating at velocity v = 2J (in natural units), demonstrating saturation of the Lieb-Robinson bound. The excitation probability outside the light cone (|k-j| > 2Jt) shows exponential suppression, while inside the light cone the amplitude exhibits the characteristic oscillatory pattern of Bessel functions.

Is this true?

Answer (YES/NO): YES